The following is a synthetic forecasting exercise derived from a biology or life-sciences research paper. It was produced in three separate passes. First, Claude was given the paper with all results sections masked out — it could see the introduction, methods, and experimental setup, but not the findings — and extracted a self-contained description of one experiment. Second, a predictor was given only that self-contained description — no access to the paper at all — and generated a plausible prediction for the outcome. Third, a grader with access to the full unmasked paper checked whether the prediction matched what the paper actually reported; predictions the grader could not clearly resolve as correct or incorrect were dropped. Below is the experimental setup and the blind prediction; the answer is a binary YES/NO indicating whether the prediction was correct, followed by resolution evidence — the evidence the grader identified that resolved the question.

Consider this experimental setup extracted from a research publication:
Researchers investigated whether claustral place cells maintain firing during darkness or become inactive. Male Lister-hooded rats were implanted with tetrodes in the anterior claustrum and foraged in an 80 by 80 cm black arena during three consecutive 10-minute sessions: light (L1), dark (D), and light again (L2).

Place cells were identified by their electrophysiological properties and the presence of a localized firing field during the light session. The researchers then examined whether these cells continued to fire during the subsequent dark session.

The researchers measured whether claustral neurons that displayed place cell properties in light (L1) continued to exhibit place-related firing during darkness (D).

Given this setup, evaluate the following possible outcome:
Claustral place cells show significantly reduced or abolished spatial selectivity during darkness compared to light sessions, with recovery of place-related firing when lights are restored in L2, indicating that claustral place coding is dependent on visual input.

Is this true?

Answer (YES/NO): NO